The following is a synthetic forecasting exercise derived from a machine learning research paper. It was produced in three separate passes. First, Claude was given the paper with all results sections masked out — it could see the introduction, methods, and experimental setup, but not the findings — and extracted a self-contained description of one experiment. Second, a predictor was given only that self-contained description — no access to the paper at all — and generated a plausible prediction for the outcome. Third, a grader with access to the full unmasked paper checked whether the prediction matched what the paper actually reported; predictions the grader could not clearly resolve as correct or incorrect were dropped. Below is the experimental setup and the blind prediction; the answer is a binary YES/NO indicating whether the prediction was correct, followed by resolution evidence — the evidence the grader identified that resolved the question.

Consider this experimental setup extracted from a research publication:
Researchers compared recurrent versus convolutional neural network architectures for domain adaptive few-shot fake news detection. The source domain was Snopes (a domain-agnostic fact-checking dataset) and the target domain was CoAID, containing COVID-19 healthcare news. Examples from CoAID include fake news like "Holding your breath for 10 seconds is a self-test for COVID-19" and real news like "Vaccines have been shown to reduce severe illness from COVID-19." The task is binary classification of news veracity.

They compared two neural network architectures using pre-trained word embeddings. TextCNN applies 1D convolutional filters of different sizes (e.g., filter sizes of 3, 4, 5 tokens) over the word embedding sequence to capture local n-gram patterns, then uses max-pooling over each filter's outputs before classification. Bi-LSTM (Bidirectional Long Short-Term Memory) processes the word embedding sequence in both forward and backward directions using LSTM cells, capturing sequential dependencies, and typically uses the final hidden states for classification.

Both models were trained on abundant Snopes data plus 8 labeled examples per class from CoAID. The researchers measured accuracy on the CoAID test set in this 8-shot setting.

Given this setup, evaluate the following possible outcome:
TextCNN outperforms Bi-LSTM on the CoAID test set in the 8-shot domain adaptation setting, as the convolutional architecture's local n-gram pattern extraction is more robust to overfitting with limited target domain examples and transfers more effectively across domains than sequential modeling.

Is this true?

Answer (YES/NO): NO